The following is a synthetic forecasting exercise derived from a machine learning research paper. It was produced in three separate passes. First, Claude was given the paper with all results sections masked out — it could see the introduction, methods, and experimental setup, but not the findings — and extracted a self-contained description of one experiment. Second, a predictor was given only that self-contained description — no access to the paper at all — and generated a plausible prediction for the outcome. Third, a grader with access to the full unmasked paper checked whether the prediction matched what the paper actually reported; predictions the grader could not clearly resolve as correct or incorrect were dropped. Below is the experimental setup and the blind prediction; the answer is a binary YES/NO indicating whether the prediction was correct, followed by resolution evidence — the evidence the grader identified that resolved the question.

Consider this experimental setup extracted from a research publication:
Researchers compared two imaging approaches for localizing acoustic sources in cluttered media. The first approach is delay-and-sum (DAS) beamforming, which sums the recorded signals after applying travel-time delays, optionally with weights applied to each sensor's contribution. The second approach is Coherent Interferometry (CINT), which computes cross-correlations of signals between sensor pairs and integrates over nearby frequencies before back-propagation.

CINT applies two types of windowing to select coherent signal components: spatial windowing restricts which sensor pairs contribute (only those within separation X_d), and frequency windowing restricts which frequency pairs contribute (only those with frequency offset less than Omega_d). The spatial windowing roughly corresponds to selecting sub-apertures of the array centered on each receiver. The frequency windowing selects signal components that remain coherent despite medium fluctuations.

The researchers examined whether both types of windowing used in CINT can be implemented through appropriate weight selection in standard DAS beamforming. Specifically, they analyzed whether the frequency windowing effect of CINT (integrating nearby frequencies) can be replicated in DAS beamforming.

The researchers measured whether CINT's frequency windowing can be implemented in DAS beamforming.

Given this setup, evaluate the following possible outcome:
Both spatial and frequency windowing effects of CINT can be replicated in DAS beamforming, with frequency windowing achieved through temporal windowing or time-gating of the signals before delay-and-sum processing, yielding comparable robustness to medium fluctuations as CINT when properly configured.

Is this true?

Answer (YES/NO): NO